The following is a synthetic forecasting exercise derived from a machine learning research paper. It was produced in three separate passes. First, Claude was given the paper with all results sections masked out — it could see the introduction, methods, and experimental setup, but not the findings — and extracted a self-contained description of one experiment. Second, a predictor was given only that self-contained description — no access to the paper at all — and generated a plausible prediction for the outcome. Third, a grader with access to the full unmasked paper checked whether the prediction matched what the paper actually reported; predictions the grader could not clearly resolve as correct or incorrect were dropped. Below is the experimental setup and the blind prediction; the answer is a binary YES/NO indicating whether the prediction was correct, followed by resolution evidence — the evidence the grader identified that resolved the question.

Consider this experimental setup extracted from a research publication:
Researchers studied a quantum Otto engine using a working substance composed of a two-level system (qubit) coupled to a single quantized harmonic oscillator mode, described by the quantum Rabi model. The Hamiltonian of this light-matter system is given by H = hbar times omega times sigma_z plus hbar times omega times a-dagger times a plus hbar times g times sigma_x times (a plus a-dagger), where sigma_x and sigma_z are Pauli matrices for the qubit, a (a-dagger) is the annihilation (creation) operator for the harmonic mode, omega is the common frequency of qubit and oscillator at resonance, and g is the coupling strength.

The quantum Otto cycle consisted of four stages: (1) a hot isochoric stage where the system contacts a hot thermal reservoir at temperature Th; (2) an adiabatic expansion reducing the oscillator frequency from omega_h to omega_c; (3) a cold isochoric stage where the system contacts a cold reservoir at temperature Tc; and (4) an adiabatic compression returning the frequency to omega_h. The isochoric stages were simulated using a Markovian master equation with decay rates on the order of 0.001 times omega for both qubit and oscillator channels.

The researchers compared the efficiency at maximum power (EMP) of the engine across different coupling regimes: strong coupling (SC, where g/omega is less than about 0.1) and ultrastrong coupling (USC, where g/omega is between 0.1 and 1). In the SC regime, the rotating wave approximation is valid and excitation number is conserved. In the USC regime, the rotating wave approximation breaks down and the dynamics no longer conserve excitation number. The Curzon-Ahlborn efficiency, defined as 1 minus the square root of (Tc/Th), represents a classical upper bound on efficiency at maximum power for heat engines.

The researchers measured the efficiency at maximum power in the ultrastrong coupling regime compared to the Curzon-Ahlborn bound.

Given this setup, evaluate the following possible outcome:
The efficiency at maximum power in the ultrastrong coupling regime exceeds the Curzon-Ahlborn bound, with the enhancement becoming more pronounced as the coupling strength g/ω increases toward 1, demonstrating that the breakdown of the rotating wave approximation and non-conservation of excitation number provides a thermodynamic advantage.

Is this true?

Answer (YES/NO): NO